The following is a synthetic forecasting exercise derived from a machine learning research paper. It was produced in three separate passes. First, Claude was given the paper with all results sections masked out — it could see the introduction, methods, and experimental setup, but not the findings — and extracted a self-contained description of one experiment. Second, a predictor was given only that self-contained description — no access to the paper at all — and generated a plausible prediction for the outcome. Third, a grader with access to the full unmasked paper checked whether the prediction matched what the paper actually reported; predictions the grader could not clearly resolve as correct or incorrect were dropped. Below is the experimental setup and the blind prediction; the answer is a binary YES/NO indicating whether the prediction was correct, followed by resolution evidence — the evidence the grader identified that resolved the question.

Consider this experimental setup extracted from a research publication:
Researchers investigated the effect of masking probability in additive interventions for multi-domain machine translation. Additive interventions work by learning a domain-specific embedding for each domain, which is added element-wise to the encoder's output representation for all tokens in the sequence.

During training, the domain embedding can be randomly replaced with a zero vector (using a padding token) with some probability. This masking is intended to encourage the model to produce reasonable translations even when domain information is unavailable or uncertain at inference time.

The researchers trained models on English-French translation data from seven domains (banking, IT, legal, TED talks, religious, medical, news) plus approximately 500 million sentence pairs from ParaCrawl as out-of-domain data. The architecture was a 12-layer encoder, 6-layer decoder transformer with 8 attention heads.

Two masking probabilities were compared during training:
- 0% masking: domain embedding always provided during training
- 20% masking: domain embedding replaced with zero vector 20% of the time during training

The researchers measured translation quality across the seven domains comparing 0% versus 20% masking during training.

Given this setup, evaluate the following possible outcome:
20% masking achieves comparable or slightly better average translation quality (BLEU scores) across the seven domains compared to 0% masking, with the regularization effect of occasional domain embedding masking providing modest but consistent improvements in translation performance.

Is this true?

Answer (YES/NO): NO